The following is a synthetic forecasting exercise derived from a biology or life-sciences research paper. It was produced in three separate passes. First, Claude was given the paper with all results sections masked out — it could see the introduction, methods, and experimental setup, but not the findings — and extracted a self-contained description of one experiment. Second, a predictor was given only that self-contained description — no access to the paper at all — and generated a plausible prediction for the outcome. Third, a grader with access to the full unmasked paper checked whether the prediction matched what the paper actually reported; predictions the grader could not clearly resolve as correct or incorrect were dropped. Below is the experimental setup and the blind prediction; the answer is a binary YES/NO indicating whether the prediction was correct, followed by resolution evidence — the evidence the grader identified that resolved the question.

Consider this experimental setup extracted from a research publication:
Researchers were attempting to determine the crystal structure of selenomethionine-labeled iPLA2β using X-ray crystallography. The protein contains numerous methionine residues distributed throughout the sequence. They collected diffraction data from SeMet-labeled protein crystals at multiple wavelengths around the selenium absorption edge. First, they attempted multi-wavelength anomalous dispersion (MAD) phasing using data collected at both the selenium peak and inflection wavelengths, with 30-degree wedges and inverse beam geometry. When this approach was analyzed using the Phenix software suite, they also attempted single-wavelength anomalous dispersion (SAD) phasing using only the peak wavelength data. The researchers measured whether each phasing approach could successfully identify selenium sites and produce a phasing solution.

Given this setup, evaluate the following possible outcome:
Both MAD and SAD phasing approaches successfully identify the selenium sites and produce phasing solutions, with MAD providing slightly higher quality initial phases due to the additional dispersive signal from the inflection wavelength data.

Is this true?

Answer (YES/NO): NO